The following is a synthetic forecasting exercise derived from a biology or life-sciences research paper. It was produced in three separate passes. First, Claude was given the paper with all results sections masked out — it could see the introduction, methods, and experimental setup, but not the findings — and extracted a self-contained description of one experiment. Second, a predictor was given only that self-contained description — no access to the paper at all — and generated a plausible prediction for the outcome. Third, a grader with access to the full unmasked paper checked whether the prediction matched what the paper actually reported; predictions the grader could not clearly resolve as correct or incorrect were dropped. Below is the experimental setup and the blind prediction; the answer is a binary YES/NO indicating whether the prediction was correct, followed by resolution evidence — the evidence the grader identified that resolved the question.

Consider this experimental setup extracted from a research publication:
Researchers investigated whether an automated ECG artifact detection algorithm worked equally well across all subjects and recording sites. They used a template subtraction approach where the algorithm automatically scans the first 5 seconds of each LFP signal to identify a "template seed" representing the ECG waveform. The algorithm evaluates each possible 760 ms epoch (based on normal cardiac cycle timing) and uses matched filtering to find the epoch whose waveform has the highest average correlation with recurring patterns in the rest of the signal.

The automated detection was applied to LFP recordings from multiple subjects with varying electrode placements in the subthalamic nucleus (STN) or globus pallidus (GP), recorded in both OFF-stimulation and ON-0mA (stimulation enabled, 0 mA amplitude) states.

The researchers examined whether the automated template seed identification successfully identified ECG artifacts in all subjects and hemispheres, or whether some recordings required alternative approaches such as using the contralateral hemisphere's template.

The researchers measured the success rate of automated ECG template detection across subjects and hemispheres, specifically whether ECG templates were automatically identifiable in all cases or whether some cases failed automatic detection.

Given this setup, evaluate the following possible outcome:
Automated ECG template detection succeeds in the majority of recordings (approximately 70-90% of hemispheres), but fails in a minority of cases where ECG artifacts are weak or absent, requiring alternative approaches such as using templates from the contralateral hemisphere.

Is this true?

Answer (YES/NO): NO